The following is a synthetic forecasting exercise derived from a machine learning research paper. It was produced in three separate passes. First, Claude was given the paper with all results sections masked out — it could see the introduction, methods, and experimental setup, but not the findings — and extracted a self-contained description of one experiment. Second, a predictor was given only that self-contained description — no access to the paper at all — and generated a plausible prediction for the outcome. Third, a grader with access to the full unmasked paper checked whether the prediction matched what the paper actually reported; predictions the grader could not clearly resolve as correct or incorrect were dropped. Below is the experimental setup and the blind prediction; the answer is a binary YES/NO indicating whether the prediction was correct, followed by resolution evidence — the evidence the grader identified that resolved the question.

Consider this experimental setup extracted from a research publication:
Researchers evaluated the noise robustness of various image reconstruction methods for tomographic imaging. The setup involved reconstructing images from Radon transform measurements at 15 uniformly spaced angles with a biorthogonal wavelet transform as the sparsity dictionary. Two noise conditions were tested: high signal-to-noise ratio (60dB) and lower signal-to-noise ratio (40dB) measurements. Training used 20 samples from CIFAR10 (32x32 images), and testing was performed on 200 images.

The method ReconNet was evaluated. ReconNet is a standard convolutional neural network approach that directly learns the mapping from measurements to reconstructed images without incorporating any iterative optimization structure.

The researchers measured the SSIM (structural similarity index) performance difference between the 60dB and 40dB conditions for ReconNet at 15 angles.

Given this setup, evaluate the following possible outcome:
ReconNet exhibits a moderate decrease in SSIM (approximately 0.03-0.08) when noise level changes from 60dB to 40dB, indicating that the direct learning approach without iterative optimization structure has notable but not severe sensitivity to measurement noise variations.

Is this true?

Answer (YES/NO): NO